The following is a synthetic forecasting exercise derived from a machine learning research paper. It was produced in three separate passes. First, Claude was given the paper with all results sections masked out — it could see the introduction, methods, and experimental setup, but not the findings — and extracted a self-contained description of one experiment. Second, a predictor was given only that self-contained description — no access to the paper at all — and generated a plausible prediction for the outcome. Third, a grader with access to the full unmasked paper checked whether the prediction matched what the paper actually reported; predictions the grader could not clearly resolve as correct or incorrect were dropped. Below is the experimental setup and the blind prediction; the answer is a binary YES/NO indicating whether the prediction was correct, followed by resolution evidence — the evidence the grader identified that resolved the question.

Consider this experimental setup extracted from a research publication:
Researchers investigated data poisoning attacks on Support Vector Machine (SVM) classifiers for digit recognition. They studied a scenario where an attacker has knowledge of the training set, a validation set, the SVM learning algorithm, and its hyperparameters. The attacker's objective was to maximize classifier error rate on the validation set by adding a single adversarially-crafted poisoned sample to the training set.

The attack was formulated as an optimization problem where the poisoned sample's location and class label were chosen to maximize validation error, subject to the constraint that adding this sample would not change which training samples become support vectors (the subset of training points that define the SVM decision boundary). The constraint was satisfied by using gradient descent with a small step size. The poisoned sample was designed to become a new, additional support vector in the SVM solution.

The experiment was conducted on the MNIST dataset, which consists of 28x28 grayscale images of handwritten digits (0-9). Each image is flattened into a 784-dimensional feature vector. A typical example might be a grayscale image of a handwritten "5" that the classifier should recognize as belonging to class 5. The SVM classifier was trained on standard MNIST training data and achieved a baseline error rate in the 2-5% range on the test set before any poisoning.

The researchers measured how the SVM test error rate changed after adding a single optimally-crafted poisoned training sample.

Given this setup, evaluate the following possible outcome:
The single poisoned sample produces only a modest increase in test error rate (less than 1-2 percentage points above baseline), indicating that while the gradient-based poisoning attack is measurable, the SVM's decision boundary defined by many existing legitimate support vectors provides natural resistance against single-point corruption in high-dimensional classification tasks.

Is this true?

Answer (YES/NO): NO